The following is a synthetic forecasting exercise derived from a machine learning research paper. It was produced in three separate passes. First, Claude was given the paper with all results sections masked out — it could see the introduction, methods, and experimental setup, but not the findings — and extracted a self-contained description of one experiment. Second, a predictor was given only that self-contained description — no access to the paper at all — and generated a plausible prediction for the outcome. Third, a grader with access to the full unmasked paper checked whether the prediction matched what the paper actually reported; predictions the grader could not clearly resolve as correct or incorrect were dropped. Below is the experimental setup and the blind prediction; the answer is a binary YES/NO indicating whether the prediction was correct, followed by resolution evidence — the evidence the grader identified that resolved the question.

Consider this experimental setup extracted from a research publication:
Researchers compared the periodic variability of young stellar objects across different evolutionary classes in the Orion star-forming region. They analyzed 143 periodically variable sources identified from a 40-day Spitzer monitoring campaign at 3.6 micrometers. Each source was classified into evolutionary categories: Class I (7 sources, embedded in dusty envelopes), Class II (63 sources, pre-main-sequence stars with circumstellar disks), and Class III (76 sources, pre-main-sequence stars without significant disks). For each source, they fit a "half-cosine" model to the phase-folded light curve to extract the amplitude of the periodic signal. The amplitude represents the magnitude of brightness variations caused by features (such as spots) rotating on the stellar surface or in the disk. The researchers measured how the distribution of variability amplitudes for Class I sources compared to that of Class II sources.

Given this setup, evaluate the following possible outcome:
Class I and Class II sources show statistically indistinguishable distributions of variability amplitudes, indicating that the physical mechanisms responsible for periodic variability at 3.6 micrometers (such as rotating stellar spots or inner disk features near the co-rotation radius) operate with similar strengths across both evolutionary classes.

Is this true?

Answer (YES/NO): YES